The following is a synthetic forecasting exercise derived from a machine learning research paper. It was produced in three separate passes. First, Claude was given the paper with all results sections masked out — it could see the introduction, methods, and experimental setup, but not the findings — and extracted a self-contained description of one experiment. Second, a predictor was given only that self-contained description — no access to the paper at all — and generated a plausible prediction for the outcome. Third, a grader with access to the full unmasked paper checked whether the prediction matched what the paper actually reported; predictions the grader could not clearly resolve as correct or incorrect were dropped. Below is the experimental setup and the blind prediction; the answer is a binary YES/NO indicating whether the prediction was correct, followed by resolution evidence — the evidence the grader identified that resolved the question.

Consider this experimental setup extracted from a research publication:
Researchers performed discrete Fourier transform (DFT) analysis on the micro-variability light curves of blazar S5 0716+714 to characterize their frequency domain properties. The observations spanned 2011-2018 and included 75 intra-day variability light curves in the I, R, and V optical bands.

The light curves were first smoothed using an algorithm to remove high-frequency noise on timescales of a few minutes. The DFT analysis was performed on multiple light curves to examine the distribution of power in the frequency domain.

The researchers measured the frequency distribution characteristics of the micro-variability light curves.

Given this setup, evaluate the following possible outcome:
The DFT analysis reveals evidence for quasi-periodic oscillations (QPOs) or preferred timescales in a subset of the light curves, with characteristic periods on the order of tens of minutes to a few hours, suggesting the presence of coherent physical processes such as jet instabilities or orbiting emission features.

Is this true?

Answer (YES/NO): NO